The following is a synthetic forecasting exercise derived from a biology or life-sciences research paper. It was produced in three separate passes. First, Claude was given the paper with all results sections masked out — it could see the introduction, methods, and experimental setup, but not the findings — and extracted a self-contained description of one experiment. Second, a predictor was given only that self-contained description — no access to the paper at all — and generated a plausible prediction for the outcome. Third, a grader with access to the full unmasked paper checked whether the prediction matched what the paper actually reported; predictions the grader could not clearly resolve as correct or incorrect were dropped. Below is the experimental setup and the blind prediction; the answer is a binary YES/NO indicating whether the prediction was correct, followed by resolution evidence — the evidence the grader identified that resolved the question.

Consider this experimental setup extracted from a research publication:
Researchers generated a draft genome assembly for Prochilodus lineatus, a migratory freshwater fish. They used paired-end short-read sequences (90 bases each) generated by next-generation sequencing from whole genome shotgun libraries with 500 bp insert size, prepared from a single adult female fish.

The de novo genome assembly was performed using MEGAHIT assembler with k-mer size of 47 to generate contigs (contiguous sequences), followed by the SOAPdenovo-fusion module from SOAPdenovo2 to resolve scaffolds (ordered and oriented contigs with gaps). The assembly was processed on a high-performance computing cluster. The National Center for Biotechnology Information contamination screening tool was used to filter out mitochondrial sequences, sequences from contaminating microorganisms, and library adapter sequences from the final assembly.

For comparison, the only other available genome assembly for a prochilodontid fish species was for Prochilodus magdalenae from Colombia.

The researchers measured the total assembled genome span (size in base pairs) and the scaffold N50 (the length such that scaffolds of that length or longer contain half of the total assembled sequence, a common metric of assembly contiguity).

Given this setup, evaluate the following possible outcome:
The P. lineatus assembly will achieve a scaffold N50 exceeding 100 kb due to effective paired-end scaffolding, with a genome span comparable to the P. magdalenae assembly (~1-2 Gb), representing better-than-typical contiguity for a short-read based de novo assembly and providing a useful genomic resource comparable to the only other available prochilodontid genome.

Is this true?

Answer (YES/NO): NO